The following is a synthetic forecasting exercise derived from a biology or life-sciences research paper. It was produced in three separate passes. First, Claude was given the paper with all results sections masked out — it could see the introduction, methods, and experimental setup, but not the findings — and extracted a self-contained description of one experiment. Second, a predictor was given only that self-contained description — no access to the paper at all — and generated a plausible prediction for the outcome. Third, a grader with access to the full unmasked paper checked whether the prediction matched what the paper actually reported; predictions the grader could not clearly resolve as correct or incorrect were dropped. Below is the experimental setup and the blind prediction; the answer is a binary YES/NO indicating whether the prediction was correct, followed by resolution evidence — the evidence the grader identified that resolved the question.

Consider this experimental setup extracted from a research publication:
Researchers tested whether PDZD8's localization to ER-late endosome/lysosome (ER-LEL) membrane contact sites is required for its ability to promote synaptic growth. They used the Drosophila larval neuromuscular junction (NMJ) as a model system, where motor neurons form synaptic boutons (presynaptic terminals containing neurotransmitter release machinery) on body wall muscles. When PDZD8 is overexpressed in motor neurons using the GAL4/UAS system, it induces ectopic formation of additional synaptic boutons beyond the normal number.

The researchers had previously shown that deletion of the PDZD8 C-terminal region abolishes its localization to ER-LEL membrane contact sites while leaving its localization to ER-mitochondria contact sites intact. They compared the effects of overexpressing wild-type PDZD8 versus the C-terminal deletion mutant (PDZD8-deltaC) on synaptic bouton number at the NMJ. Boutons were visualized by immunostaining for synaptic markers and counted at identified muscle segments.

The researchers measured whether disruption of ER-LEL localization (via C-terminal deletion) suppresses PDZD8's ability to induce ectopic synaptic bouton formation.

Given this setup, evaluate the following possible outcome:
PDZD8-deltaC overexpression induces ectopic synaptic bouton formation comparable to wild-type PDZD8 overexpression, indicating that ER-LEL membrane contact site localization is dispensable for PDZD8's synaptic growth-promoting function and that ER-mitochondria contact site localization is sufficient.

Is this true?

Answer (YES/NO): NO